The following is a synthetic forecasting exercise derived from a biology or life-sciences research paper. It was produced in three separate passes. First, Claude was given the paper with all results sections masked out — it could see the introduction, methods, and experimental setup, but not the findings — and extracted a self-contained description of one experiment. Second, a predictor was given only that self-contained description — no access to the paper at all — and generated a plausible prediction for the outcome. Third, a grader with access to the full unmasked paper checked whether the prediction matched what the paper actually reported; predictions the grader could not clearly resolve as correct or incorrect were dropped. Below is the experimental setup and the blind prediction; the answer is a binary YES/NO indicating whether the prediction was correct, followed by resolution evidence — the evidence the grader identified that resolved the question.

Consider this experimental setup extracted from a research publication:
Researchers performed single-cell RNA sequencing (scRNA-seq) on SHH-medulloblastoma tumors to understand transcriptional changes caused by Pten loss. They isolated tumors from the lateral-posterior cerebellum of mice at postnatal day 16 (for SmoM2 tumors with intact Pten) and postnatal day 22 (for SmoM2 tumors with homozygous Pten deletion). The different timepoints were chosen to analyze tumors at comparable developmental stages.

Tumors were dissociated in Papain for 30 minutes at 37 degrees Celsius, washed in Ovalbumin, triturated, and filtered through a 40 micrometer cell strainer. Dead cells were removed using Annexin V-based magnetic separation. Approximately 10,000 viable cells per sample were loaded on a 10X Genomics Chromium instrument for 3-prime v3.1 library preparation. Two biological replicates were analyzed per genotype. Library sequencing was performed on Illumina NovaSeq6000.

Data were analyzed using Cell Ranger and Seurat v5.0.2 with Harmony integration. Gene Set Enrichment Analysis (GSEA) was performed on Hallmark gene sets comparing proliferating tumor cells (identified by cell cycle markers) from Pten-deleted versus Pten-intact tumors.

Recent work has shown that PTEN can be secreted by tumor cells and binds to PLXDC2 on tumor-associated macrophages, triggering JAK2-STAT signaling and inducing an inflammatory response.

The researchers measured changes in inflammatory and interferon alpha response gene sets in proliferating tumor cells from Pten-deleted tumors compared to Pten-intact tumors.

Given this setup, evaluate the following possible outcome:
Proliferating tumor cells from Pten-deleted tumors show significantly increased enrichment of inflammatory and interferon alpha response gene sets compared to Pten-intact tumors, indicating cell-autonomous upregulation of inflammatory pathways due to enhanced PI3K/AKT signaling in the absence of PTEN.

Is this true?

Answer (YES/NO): NO